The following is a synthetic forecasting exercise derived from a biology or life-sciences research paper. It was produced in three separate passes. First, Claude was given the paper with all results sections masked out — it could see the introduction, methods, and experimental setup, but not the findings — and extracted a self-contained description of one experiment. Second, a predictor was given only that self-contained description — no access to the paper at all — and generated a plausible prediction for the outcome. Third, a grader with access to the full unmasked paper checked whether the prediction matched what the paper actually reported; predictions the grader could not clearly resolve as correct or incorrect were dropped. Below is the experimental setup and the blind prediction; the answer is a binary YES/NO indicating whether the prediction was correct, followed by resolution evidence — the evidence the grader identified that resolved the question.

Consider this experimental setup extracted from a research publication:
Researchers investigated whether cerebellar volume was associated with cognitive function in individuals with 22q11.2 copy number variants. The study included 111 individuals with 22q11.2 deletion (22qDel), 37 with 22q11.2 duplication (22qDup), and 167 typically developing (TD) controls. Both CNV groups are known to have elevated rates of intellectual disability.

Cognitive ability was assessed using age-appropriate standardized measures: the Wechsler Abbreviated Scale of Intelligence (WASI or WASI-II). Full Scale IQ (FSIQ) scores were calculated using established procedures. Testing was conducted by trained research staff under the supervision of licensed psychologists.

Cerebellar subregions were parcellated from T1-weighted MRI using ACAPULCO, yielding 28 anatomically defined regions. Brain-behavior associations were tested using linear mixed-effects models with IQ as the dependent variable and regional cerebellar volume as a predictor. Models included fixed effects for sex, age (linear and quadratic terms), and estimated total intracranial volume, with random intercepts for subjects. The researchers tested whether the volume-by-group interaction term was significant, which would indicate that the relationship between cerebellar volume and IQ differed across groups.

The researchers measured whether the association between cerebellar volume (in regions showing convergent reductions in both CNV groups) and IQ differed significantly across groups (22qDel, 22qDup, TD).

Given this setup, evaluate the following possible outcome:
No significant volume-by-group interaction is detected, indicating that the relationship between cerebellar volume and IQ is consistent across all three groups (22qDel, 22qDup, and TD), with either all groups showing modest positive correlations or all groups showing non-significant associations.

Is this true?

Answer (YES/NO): NO